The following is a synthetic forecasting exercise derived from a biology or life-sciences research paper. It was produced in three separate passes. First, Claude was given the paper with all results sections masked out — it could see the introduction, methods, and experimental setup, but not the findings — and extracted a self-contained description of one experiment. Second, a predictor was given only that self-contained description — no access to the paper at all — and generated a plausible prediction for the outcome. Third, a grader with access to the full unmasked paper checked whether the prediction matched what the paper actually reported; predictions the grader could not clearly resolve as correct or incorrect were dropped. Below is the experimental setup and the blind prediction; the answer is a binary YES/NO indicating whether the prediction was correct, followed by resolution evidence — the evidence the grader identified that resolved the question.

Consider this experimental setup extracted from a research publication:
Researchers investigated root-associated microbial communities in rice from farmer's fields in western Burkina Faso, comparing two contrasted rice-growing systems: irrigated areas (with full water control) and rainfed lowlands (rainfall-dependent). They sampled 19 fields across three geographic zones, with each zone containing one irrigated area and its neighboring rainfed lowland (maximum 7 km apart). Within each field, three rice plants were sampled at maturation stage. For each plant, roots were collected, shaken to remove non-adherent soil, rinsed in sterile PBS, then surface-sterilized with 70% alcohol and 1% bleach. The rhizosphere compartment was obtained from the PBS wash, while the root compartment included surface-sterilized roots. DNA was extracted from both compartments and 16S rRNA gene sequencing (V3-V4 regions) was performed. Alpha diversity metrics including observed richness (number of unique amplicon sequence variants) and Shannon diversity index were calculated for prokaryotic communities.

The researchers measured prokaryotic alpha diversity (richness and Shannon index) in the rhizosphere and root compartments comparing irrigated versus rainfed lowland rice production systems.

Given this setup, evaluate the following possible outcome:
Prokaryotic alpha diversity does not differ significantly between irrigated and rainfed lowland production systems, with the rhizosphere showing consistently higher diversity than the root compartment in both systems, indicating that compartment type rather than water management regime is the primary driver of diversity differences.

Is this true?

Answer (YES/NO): NO